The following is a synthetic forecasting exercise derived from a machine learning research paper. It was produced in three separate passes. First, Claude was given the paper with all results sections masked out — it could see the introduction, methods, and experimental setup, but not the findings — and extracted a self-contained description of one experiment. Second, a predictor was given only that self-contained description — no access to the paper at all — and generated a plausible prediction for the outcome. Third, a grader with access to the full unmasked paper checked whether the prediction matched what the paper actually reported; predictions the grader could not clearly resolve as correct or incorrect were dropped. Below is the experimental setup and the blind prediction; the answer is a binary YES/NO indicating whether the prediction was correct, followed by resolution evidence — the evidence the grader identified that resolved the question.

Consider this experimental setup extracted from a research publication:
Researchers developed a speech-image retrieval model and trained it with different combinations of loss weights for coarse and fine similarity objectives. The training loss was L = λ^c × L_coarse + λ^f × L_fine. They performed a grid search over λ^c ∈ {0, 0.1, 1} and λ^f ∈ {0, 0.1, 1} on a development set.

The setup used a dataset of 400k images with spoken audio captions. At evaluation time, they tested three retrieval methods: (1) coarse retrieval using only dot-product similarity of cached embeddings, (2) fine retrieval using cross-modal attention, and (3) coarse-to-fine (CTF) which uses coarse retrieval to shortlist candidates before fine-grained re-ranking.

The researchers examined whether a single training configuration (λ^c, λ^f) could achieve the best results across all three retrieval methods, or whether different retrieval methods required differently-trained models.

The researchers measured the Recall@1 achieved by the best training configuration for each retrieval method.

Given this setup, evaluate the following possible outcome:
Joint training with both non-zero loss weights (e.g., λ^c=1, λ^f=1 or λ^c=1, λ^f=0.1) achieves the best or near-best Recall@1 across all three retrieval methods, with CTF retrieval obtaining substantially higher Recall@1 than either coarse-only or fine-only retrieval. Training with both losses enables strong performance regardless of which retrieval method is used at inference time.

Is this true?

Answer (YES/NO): NO